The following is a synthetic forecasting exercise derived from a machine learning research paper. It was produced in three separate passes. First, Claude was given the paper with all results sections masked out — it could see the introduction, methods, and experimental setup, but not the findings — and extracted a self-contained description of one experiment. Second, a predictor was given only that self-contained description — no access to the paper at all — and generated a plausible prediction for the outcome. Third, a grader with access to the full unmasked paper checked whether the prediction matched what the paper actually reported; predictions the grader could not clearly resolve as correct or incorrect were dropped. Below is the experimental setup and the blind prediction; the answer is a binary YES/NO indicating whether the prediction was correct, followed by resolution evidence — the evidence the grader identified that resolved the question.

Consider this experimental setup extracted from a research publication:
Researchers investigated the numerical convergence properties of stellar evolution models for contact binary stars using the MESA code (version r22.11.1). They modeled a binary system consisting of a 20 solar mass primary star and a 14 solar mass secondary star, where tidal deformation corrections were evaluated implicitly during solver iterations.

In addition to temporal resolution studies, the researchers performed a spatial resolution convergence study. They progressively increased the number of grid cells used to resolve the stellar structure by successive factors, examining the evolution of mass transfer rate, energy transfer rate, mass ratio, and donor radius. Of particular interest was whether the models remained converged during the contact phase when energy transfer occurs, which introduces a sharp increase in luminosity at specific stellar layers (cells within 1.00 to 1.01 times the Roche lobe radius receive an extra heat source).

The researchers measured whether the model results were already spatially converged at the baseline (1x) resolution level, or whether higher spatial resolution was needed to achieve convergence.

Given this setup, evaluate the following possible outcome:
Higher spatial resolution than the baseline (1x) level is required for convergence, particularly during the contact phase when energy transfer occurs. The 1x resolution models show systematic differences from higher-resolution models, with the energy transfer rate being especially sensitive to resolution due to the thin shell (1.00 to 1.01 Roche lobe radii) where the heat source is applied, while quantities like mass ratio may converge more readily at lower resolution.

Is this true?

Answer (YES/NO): NO